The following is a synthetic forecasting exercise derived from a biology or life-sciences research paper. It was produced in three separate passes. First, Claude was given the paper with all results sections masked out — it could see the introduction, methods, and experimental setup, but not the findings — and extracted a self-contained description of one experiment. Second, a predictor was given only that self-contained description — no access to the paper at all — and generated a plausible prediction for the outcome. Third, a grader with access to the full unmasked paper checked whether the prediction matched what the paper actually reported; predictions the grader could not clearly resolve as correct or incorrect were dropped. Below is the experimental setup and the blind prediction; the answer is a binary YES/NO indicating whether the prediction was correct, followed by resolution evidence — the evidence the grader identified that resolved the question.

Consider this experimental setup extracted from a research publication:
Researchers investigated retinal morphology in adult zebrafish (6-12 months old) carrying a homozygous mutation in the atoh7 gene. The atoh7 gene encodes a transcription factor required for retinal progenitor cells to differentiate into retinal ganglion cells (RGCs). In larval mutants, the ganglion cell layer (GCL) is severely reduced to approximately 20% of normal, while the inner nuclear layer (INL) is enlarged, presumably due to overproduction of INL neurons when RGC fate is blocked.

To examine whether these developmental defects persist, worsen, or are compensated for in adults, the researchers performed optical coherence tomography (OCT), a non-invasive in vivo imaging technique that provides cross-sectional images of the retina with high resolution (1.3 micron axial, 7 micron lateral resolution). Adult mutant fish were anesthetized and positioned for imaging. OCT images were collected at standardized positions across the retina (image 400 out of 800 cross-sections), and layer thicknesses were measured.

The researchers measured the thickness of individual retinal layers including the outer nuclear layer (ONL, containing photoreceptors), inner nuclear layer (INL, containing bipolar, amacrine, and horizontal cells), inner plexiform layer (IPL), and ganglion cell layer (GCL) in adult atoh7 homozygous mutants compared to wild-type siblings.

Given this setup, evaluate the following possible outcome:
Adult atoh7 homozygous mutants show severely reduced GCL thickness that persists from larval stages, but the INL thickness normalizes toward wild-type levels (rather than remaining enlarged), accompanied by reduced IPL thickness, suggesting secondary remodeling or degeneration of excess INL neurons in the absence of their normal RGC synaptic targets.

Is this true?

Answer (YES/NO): NO